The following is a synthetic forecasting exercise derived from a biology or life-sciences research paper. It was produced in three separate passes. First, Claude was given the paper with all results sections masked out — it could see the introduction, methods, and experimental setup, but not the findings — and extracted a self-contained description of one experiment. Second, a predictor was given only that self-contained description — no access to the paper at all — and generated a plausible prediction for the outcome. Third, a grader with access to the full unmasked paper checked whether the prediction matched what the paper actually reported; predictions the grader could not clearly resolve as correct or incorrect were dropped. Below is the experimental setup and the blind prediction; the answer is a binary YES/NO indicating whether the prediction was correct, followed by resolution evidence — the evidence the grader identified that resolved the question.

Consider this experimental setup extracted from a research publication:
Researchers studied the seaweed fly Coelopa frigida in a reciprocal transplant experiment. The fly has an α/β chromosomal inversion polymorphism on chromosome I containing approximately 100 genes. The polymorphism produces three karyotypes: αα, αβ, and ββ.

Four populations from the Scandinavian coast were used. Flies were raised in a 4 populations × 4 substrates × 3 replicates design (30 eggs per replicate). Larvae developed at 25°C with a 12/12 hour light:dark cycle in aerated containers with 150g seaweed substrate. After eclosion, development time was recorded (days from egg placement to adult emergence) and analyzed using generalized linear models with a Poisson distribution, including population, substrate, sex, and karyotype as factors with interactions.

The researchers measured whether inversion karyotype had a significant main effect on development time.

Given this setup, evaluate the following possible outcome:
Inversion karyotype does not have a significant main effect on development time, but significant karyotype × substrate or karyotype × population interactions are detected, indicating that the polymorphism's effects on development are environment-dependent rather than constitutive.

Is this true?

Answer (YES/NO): NO